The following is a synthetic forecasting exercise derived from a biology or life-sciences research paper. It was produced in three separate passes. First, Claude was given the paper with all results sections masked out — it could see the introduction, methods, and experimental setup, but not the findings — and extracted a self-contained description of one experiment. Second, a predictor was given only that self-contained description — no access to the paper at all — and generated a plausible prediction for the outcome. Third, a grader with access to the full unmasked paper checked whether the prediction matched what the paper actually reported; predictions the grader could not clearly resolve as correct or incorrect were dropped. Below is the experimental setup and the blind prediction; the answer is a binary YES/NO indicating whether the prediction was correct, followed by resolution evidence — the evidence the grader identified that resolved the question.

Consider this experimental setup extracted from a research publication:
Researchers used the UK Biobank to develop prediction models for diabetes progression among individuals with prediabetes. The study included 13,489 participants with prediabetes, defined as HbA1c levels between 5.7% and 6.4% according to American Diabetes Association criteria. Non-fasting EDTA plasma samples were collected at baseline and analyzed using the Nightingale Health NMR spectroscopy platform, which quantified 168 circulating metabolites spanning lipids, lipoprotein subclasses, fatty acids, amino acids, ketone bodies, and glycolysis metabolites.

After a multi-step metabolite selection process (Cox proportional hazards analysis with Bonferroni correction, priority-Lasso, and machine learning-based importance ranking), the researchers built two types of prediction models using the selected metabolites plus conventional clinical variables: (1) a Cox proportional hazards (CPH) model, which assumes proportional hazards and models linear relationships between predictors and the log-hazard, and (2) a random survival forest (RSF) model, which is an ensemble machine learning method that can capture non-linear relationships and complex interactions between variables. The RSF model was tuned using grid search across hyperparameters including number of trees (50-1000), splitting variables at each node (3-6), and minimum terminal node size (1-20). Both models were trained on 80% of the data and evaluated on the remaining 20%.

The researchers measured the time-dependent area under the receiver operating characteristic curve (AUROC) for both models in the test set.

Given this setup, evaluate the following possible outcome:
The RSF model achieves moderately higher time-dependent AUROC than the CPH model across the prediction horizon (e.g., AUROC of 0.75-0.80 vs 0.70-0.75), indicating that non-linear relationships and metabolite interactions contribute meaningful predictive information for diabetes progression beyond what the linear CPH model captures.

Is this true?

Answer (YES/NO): NO